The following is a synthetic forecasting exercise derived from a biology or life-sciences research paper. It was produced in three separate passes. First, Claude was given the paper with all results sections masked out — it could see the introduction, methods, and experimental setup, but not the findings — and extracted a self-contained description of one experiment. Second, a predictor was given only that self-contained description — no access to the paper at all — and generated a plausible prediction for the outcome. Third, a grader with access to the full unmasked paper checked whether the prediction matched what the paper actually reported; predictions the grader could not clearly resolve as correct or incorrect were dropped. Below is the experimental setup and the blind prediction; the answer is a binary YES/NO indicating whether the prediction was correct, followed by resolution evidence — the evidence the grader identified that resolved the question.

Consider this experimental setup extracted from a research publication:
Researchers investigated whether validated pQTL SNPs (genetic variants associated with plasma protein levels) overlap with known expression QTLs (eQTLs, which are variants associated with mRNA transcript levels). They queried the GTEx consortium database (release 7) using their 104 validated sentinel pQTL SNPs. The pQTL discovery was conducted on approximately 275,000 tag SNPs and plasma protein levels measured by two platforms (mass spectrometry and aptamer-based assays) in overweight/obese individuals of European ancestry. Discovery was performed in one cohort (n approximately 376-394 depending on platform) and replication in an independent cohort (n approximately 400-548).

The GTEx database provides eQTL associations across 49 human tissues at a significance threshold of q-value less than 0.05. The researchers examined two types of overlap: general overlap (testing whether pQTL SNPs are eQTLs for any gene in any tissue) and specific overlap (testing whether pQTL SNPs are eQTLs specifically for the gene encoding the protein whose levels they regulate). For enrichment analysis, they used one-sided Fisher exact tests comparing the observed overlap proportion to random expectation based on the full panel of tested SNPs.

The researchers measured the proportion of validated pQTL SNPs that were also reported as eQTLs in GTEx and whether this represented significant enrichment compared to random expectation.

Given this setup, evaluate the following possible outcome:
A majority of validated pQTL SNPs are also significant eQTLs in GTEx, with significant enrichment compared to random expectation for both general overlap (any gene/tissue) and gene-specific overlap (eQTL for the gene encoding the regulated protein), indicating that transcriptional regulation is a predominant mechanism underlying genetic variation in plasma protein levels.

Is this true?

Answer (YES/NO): NO